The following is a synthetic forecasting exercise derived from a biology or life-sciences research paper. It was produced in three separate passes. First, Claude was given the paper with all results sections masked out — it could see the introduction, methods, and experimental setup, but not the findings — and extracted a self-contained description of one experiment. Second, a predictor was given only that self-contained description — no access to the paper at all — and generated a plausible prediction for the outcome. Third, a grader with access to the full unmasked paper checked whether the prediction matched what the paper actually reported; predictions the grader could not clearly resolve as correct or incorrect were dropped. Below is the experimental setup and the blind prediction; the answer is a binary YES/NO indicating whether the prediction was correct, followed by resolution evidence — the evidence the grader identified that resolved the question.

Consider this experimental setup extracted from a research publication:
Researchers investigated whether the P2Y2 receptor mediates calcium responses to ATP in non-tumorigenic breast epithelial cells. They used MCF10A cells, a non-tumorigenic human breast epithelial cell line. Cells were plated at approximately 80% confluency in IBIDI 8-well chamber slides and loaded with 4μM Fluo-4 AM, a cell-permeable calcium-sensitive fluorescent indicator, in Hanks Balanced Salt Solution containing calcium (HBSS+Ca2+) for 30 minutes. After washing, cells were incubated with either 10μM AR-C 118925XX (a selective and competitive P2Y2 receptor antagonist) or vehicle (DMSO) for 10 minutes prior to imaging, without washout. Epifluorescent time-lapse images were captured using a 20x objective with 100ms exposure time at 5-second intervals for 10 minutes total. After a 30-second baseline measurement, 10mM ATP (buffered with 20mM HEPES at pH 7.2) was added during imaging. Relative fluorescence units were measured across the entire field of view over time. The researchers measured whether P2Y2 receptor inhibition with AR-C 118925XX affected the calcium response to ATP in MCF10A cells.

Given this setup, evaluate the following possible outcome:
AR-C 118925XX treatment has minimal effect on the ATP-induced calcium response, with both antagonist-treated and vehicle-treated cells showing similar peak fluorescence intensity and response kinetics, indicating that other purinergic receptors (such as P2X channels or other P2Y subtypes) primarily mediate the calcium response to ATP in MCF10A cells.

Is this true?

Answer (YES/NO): NO